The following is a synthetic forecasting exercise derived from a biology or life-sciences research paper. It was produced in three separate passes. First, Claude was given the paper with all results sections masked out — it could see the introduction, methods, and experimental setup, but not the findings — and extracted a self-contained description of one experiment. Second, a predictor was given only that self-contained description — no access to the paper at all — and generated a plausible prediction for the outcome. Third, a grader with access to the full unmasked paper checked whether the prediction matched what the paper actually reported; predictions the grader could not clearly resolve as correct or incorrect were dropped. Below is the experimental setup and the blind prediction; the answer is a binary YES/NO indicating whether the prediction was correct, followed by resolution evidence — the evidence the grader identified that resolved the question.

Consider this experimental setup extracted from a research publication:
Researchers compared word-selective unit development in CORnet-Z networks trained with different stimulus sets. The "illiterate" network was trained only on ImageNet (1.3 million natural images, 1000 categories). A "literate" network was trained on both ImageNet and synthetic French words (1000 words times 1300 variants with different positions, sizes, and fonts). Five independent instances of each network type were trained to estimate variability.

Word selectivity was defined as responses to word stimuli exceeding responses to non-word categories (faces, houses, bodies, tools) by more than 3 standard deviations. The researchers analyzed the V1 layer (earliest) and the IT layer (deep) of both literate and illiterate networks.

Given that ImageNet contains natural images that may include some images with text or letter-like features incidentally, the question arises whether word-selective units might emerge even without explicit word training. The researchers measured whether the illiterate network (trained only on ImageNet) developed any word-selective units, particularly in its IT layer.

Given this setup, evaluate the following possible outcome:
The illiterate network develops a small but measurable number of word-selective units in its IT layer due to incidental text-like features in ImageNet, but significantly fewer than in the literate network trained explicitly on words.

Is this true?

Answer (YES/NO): NO